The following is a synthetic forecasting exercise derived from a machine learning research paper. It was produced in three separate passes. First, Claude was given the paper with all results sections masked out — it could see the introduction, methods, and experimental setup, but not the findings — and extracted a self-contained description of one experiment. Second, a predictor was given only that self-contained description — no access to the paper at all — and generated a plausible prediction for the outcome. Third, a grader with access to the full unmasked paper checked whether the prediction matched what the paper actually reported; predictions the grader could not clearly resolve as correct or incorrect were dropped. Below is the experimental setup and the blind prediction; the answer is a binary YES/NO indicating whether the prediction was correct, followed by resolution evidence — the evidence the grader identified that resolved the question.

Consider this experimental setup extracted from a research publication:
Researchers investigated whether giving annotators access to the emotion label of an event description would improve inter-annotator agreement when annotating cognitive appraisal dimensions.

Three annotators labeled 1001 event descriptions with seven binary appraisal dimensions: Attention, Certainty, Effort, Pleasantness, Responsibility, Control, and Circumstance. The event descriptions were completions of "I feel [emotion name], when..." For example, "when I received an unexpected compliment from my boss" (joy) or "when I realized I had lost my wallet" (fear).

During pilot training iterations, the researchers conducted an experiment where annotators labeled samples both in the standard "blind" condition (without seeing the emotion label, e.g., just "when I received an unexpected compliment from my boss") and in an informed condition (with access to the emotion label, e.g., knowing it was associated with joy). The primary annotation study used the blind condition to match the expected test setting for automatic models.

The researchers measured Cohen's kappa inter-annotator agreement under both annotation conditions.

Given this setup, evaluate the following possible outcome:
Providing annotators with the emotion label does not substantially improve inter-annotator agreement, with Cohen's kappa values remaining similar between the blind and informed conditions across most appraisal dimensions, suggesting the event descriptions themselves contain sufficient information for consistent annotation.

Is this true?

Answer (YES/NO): NO